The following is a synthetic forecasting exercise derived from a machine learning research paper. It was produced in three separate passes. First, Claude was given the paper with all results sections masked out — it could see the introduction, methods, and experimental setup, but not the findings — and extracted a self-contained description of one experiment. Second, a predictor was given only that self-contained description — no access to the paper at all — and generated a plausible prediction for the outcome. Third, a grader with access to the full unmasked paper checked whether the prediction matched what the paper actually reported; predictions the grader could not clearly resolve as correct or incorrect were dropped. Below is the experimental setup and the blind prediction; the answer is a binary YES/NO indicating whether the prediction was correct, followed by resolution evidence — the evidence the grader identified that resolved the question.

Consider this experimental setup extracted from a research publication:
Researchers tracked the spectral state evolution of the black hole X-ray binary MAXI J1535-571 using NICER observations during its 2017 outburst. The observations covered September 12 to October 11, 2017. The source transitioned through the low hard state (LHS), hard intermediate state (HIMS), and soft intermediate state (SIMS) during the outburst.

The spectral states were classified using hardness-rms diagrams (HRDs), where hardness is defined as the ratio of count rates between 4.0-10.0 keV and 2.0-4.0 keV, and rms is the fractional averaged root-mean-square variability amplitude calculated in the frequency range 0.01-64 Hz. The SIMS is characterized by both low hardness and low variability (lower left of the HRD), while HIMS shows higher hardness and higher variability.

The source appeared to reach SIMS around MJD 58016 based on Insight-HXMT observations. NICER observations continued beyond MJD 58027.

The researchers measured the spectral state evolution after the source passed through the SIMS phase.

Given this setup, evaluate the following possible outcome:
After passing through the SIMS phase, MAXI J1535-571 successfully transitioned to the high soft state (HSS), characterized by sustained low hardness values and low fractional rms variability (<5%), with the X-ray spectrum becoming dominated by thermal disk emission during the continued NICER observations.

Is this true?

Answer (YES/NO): NO